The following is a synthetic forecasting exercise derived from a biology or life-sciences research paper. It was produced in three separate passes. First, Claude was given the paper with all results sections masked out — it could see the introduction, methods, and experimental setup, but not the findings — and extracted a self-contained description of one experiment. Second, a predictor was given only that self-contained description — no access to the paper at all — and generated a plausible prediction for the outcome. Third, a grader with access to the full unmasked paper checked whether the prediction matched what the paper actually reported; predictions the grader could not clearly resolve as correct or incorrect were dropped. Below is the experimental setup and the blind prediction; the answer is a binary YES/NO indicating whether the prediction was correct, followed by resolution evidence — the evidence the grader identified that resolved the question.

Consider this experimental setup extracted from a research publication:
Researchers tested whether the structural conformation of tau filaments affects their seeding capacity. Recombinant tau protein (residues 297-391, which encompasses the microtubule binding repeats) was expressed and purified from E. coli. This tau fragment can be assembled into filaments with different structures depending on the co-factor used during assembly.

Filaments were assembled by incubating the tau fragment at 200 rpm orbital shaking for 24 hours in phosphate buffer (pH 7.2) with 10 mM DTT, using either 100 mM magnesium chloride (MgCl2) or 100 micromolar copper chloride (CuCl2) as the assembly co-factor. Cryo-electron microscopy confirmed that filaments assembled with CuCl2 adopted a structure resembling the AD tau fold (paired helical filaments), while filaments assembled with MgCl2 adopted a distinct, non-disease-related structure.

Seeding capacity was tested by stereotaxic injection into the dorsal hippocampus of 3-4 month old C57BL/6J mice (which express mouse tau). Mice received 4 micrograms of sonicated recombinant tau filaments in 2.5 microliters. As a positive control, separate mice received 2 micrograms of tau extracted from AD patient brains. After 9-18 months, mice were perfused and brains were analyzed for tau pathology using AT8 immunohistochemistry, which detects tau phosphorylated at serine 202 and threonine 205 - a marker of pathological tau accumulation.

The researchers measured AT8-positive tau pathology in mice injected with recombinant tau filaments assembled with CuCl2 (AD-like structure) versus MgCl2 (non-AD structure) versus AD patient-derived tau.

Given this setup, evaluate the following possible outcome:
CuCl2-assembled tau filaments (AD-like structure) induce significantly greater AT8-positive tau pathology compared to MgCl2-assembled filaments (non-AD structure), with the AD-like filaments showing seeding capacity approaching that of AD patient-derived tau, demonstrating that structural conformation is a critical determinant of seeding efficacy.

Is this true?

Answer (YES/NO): NO